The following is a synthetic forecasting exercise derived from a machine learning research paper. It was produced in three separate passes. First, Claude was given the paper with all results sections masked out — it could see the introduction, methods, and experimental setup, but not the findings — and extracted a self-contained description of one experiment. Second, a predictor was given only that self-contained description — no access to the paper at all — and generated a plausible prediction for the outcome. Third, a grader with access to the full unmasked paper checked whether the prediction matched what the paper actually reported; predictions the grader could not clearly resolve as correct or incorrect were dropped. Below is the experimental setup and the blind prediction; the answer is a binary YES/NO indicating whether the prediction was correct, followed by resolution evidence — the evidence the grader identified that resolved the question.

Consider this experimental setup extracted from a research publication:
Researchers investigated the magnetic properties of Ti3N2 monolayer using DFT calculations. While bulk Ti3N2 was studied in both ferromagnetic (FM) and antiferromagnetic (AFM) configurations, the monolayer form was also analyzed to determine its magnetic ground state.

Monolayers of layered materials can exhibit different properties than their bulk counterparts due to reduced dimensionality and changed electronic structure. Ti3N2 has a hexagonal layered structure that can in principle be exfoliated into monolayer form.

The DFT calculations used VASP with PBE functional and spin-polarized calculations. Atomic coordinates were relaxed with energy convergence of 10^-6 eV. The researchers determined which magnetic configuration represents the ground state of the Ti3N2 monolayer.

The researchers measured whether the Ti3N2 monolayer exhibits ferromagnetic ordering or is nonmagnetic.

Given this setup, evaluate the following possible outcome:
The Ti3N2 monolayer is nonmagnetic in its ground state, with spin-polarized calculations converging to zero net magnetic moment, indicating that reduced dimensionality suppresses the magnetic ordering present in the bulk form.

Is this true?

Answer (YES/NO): NO